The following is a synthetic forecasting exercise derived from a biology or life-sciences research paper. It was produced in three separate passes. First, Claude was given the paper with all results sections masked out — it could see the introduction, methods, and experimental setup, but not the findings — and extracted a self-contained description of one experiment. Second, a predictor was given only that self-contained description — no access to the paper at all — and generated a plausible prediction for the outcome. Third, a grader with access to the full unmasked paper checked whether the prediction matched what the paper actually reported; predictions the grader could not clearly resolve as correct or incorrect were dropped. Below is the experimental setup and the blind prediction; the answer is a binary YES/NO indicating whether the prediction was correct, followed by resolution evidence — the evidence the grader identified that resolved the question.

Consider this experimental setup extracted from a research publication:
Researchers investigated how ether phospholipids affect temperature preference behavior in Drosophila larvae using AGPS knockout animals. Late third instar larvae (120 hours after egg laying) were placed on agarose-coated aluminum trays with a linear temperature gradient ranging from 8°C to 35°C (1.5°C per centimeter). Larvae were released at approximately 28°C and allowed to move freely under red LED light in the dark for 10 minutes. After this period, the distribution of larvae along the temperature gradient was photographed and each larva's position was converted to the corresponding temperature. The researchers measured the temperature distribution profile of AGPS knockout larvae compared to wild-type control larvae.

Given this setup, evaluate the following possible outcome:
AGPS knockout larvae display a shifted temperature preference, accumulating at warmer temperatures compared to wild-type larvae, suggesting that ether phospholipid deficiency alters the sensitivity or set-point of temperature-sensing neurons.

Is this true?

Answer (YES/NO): YES